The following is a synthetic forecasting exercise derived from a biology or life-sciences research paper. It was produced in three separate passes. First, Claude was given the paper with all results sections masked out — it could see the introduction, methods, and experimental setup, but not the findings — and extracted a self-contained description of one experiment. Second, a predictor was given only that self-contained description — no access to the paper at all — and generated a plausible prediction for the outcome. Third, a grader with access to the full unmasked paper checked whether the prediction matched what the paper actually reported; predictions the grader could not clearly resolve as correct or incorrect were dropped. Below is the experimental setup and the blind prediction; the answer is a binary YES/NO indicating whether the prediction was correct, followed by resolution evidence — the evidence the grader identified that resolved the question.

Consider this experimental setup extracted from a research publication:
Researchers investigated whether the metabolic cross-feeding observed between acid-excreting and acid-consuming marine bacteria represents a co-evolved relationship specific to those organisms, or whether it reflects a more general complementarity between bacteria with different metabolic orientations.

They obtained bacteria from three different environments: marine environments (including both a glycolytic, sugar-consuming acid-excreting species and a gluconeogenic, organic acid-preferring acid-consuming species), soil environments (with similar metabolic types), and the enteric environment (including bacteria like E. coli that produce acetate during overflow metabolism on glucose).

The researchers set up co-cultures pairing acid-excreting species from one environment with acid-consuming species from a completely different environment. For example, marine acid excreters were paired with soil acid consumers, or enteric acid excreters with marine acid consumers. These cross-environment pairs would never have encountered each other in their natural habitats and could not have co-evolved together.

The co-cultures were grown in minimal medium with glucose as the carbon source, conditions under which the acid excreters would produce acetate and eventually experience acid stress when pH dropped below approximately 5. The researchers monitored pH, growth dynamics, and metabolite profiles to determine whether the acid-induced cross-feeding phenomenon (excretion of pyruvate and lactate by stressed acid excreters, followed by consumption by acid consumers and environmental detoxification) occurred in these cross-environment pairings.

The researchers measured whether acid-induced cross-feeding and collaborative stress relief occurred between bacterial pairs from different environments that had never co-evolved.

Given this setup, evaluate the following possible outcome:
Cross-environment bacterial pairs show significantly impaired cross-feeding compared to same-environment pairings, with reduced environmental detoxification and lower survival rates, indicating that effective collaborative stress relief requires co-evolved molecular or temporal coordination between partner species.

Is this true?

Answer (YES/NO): NO